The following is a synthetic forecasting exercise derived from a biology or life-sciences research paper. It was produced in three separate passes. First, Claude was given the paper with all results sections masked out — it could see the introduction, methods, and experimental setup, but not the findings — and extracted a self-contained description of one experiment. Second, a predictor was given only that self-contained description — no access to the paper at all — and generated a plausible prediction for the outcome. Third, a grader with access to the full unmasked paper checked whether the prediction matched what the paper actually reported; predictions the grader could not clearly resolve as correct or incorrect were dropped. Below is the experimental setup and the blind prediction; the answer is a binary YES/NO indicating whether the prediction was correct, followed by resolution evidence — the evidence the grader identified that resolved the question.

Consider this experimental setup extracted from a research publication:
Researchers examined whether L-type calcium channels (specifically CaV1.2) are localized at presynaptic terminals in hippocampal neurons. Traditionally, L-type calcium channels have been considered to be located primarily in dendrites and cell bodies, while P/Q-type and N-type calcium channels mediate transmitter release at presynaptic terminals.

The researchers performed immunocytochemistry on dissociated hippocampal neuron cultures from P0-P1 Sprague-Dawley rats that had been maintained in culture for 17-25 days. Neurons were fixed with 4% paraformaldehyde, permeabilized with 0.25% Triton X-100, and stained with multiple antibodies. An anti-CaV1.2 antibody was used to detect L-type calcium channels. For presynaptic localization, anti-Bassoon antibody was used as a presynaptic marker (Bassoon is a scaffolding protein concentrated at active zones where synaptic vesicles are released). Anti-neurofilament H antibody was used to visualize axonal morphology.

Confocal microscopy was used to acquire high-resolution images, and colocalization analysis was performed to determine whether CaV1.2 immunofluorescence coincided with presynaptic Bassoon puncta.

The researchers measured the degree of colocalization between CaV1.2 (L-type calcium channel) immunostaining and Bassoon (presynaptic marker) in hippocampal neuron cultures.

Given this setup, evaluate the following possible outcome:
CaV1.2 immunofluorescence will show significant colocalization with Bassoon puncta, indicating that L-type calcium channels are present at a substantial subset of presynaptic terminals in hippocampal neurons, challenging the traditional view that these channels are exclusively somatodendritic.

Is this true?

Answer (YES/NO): NO